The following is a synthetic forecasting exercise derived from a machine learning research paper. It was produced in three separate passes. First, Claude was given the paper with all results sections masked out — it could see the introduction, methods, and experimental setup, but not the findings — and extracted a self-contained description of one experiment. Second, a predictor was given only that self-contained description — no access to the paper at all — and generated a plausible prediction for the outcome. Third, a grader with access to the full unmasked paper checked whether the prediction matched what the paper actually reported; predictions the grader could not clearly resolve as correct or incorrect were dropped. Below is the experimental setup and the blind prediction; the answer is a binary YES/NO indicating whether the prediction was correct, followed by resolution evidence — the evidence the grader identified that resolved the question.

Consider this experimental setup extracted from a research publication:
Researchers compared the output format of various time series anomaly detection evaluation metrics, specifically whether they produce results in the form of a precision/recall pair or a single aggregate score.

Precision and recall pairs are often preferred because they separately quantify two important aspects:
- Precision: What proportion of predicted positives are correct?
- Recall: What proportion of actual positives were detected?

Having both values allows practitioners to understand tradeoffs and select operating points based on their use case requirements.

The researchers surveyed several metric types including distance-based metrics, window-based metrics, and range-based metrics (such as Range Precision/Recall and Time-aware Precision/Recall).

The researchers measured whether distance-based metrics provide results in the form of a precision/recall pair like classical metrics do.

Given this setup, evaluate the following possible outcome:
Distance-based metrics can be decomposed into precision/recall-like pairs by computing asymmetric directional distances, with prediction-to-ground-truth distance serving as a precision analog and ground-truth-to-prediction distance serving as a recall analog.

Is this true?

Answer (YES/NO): NO